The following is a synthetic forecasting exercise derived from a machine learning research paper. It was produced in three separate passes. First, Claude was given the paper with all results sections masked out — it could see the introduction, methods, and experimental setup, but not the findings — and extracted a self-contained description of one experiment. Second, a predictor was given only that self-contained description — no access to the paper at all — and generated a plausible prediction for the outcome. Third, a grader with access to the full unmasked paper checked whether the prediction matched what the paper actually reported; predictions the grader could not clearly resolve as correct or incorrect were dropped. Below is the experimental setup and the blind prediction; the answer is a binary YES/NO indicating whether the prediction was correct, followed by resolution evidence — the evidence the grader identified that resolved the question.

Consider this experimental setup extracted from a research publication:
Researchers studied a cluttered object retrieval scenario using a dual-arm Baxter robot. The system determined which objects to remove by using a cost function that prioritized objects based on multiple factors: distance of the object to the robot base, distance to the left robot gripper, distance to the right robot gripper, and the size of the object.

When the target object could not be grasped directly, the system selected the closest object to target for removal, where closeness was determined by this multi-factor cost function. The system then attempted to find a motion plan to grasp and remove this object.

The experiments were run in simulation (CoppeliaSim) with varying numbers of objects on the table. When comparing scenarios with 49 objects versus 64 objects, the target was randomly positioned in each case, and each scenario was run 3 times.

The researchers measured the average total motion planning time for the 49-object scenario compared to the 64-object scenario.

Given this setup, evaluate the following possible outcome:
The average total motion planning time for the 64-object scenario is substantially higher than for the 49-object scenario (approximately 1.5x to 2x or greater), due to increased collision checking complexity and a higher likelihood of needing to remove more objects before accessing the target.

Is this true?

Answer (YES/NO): YES